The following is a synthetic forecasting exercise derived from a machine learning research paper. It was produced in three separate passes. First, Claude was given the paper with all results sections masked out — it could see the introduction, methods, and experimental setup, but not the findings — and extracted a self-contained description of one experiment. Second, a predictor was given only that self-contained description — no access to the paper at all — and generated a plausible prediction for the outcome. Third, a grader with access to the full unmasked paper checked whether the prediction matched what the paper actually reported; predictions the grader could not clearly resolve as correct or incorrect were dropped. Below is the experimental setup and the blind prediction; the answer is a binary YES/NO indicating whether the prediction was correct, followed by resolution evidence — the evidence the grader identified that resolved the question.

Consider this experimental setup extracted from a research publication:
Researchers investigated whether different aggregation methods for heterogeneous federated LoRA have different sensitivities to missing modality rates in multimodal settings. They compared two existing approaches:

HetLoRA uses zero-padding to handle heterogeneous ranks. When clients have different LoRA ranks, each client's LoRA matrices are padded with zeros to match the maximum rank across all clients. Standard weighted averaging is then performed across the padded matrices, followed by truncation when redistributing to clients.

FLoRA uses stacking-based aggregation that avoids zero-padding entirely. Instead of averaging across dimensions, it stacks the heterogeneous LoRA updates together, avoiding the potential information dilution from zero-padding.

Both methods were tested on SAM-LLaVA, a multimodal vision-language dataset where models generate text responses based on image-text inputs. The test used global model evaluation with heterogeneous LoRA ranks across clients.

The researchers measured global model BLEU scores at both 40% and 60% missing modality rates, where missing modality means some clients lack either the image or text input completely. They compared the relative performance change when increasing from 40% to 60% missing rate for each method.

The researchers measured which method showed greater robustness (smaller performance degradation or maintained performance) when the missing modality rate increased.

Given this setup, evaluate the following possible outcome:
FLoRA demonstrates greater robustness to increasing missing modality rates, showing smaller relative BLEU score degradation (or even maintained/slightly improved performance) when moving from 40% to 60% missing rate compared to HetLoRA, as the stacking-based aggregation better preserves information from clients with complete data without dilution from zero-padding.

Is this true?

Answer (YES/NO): YES